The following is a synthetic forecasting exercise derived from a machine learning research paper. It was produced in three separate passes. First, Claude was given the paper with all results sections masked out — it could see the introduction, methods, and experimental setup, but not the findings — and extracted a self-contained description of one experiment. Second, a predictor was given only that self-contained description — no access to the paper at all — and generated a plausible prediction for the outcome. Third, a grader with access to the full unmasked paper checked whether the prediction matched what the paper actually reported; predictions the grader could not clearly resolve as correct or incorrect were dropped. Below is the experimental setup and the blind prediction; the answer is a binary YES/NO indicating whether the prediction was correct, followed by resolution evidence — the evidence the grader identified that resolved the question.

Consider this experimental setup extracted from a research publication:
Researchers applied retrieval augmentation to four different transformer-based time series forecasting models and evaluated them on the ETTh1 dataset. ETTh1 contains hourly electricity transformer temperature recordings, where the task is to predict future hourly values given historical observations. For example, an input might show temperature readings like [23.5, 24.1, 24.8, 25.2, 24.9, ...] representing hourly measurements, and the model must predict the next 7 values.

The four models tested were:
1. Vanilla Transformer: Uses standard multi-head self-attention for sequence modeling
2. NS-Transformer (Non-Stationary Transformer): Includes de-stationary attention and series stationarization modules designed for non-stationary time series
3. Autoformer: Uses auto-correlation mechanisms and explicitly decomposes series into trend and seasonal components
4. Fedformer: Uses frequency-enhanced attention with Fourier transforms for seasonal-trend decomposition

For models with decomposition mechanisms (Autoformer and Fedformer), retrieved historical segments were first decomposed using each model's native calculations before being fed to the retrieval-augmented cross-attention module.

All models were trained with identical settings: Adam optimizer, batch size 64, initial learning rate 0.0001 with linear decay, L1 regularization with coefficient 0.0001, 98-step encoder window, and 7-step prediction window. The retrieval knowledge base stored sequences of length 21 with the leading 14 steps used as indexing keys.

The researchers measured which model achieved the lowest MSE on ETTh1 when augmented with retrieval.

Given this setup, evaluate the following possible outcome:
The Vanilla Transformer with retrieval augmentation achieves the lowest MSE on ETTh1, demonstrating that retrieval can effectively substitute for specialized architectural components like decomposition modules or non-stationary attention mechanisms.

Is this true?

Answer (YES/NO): NO